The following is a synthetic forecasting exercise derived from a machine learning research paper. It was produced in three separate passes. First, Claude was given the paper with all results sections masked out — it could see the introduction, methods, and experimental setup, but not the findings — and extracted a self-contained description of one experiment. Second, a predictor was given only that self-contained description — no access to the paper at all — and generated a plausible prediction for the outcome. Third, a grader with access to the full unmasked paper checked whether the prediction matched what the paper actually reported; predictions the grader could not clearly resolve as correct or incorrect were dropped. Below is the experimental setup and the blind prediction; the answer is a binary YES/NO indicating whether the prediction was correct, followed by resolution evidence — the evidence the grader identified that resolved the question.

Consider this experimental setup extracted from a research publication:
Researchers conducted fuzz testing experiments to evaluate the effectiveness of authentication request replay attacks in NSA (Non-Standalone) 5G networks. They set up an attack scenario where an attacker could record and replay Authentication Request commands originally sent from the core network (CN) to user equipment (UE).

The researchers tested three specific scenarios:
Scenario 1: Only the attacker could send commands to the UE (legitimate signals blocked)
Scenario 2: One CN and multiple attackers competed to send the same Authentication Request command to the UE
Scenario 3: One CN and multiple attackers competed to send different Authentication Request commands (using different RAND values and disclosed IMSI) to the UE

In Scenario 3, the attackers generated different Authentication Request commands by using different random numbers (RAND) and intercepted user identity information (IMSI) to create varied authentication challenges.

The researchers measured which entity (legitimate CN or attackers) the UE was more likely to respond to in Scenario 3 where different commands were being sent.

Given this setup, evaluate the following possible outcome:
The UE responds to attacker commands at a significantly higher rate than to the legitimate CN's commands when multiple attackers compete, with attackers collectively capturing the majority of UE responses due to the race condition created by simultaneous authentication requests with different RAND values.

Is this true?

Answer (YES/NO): YES